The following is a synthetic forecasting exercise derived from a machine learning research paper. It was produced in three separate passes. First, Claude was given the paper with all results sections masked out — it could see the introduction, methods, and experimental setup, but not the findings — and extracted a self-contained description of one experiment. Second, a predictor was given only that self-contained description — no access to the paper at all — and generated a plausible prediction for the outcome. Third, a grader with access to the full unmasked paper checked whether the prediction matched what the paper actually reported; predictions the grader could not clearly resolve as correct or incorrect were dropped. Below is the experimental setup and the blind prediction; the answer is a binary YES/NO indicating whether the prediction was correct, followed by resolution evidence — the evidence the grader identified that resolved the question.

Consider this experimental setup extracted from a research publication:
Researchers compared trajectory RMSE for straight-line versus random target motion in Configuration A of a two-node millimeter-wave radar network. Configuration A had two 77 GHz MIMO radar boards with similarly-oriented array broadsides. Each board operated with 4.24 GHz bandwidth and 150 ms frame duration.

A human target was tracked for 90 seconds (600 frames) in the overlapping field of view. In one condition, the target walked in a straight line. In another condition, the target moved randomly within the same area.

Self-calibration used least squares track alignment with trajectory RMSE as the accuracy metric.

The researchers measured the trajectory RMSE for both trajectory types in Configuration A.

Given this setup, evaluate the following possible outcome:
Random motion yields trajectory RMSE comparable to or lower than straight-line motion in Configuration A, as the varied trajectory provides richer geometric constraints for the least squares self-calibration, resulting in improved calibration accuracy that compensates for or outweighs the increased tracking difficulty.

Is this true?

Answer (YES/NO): NO